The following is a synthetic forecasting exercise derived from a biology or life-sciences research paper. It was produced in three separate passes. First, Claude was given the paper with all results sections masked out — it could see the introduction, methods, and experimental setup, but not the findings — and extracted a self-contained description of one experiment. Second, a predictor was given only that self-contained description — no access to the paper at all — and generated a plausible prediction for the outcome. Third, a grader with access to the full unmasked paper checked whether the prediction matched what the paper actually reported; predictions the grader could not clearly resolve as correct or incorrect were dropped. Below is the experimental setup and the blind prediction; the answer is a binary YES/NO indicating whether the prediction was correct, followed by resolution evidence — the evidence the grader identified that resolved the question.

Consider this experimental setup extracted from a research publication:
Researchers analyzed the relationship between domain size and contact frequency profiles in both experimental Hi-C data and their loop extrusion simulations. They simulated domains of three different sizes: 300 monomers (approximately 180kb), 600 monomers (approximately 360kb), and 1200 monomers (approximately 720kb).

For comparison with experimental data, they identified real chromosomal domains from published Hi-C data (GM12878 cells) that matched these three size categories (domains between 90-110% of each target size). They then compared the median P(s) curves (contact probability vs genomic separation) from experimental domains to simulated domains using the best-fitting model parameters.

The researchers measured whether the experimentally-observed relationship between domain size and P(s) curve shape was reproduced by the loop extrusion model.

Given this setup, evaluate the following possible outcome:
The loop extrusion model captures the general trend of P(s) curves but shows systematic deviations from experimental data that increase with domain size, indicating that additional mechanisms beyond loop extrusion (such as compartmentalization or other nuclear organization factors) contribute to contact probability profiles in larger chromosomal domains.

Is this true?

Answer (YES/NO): NO